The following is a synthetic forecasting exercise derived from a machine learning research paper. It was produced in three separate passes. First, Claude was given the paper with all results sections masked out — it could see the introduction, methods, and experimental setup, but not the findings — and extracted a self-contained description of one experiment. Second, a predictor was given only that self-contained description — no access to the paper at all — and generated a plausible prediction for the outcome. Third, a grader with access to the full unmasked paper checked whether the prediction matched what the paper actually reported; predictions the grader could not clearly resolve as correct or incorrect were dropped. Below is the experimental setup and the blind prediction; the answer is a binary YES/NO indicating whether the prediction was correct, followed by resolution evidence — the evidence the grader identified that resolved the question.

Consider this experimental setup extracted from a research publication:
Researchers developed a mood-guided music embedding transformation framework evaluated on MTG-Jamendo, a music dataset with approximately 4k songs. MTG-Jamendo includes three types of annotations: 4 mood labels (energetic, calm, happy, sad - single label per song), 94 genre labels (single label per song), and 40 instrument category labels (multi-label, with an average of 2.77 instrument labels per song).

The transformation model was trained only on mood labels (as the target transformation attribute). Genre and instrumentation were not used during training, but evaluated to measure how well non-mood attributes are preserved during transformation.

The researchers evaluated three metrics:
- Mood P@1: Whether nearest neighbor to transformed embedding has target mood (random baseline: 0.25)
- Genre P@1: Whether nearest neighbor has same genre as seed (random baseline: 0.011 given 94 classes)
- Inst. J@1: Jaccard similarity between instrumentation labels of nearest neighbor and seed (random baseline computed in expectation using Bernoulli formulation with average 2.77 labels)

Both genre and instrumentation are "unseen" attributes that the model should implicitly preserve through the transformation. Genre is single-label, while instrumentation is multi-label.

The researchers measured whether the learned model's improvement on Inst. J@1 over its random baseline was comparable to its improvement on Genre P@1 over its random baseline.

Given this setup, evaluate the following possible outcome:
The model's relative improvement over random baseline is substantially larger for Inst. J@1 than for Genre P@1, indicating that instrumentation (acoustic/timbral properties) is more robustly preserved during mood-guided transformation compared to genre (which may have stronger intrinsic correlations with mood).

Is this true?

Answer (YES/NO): NO